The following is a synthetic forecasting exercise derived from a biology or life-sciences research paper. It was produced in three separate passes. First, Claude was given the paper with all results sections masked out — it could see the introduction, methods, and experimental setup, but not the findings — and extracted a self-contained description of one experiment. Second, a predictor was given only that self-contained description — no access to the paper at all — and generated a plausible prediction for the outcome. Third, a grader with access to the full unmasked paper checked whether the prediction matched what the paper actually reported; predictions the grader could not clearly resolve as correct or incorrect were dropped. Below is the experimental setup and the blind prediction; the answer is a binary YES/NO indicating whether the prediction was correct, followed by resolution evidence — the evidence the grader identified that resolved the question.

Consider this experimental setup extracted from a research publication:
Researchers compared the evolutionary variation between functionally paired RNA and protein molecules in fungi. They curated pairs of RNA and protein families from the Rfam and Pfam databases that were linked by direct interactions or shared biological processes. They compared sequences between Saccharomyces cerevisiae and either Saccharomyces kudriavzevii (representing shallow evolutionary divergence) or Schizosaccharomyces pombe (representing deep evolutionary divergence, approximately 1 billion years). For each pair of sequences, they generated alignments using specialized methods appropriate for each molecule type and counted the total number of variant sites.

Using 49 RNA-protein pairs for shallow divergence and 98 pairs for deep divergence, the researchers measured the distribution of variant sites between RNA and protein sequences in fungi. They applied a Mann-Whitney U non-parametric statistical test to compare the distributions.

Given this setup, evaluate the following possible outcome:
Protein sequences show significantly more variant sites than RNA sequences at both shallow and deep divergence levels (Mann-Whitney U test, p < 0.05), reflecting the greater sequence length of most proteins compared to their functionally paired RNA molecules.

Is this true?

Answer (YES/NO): NO